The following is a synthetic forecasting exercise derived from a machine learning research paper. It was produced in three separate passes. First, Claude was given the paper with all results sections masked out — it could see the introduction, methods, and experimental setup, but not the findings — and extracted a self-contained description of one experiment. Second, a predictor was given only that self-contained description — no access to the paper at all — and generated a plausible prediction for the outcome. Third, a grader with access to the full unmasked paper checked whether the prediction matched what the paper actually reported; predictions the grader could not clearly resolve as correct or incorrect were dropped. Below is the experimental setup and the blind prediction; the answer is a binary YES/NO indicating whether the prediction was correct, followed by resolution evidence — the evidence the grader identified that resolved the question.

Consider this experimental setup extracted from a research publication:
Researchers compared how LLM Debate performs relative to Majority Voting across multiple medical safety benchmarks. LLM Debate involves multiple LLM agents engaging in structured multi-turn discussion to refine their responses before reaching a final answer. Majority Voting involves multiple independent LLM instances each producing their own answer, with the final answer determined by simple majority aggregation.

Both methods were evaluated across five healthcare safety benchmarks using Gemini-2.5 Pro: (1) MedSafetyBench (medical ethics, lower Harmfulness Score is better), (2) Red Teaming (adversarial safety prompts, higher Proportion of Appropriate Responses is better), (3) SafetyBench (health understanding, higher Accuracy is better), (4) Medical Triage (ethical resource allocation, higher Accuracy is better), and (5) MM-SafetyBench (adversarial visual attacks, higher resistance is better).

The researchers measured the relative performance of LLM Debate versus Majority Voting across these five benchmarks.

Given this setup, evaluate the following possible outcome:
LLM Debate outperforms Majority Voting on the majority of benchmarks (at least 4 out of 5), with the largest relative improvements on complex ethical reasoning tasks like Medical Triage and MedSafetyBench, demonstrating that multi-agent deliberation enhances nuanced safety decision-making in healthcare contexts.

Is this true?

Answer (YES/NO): NO